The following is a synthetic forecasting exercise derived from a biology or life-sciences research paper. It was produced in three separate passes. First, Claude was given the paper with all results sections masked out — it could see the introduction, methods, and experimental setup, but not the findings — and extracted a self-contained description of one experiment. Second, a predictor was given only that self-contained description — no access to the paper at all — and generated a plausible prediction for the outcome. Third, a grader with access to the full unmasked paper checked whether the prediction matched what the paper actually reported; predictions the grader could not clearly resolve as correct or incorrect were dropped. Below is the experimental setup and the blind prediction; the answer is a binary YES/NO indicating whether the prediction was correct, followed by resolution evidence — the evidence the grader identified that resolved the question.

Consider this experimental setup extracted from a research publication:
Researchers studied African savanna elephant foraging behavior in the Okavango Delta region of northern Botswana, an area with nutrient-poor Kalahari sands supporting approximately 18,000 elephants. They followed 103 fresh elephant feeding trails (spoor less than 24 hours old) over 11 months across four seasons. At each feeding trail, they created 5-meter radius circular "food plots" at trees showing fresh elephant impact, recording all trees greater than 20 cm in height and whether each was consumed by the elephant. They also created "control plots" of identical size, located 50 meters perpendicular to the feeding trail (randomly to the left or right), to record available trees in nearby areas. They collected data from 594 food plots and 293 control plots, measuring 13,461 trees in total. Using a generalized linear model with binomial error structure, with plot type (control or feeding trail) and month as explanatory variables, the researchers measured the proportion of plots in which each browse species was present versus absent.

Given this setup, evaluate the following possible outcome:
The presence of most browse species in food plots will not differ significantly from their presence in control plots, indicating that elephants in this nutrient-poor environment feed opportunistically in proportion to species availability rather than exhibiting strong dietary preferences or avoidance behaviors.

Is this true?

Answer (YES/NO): NO